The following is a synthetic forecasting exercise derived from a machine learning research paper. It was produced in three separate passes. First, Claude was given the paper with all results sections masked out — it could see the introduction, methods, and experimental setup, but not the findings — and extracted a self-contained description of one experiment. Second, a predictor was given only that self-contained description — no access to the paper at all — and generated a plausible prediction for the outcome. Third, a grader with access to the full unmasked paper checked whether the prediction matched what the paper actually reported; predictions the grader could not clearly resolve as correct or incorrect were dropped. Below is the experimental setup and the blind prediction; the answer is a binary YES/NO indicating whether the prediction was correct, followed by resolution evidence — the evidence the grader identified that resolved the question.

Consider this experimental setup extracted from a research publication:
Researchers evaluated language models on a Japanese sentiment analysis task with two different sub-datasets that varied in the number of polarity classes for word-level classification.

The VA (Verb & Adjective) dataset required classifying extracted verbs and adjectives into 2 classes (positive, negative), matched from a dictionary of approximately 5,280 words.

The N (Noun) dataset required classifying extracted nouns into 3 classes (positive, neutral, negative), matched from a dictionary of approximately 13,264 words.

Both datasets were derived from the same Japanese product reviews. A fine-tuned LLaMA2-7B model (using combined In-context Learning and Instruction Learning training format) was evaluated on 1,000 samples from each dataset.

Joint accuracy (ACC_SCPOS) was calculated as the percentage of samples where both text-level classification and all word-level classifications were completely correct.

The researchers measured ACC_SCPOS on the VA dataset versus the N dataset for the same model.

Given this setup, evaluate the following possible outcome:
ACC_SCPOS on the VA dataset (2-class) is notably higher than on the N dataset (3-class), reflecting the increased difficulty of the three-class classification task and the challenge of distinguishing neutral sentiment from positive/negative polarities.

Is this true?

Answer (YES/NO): YES